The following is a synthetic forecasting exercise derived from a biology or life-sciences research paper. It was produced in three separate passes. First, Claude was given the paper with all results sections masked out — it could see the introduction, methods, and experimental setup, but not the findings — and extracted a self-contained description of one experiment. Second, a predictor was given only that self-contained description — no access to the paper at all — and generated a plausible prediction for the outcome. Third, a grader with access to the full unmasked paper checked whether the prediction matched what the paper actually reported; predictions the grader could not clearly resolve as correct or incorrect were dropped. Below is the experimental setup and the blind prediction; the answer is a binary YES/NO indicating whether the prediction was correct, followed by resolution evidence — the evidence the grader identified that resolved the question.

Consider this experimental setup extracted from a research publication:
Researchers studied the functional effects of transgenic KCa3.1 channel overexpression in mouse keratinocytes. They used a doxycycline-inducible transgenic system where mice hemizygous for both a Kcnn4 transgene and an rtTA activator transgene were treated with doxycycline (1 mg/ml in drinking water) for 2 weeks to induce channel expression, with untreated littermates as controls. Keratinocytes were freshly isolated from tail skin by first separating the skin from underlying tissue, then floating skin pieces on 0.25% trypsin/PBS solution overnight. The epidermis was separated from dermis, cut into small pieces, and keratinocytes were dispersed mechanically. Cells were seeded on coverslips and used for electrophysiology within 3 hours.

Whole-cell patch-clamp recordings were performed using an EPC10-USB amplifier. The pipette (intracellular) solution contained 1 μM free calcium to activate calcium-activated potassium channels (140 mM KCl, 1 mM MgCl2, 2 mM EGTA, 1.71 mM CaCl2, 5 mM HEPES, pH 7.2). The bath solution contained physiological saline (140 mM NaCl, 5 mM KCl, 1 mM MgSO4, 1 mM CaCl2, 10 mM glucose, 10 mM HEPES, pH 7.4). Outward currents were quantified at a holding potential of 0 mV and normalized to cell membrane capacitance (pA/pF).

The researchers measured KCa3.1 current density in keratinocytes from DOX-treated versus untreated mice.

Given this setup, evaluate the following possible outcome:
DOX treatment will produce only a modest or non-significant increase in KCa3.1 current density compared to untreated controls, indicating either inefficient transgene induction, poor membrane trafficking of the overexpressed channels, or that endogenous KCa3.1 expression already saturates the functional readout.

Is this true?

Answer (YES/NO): NO